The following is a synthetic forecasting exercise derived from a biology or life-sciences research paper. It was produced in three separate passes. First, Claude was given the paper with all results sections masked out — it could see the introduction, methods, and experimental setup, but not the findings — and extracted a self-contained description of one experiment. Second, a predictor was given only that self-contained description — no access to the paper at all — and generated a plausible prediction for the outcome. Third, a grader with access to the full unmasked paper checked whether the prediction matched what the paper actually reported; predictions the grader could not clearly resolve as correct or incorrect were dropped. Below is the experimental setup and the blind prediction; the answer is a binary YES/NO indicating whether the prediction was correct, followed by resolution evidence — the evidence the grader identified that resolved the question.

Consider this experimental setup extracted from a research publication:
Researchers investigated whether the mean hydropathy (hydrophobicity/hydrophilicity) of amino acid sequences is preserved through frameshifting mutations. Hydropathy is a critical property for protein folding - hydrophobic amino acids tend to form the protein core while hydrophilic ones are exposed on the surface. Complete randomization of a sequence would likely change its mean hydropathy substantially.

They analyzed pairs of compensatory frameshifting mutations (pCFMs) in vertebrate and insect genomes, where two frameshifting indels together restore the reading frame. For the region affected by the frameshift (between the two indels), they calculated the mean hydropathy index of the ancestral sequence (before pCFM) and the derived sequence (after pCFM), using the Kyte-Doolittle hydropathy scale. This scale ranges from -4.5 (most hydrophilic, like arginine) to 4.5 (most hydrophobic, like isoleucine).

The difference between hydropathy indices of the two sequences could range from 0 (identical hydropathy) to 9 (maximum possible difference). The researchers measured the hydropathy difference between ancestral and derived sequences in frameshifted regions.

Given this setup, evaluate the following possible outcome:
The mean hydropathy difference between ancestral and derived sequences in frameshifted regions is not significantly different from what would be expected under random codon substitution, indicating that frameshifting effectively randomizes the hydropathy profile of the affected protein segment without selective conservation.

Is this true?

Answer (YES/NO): YES